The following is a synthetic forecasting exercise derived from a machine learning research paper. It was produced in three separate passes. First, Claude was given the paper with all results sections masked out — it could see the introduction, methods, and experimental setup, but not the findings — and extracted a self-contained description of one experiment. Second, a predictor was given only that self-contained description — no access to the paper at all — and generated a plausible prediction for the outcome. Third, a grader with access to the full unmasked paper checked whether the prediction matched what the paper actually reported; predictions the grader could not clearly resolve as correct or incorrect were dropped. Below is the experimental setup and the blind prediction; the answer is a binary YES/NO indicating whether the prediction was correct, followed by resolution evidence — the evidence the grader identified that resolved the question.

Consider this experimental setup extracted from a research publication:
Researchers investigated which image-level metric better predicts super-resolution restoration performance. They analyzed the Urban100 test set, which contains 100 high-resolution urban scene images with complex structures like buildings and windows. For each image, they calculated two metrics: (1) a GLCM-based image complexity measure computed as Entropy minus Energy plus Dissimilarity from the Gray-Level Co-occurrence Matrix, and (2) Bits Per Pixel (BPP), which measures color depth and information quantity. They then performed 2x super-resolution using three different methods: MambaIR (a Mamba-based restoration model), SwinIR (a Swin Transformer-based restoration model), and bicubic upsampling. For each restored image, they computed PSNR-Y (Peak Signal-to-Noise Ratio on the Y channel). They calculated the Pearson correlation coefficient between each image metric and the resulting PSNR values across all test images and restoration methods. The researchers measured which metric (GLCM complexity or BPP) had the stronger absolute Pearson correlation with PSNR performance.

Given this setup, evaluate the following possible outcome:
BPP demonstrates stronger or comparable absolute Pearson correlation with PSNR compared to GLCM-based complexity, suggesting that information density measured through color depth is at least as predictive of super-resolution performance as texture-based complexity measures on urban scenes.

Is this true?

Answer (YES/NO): NO